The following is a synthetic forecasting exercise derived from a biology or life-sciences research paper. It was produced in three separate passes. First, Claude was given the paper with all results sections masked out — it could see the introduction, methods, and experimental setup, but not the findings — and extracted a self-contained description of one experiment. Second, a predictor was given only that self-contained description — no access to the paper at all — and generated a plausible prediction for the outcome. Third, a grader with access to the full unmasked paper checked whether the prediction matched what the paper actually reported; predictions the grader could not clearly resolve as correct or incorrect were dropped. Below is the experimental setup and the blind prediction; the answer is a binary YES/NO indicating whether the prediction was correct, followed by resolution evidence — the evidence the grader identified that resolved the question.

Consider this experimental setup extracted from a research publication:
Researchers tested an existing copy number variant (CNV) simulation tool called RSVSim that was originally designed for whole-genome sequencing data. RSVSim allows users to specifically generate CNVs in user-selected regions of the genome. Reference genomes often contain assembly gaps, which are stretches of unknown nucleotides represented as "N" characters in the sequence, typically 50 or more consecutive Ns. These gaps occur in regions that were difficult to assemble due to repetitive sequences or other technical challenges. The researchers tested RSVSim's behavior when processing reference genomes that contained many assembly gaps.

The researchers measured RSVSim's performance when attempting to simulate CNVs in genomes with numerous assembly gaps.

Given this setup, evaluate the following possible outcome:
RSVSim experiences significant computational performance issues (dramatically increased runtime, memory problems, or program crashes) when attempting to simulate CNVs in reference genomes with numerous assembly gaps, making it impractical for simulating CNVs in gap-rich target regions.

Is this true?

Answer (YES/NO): YES